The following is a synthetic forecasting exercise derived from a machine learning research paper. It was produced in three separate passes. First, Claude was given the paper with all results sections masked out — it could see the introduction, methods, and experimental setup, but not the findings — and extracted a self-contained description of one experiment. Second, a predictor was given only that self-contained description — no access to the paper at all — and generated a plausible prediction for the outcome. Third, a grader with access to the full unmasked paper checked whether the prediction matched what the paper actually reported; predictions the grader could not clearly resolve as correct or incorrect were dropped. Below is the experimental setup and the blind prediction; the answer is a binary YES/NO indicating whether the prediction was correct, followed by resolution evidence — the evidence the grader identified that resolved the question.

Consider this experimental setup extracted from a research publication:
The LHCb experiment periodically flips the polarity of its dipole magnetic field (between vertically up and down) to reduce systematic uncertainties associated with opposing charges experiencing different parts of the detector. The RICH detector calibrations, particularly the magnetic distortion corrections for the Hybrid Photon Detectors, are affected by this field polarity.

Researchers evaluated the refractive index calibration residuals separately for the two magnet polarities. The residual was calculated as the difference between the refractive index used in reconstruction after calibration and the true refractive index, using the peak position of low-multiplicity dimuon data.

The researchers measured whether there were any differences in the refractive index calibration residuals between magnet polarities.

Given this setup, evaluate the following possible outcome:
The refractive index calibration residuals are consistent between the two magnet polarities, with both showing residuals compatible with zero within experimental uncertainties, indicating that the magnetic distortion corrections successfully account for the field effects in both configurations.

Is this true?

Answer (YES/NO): NO